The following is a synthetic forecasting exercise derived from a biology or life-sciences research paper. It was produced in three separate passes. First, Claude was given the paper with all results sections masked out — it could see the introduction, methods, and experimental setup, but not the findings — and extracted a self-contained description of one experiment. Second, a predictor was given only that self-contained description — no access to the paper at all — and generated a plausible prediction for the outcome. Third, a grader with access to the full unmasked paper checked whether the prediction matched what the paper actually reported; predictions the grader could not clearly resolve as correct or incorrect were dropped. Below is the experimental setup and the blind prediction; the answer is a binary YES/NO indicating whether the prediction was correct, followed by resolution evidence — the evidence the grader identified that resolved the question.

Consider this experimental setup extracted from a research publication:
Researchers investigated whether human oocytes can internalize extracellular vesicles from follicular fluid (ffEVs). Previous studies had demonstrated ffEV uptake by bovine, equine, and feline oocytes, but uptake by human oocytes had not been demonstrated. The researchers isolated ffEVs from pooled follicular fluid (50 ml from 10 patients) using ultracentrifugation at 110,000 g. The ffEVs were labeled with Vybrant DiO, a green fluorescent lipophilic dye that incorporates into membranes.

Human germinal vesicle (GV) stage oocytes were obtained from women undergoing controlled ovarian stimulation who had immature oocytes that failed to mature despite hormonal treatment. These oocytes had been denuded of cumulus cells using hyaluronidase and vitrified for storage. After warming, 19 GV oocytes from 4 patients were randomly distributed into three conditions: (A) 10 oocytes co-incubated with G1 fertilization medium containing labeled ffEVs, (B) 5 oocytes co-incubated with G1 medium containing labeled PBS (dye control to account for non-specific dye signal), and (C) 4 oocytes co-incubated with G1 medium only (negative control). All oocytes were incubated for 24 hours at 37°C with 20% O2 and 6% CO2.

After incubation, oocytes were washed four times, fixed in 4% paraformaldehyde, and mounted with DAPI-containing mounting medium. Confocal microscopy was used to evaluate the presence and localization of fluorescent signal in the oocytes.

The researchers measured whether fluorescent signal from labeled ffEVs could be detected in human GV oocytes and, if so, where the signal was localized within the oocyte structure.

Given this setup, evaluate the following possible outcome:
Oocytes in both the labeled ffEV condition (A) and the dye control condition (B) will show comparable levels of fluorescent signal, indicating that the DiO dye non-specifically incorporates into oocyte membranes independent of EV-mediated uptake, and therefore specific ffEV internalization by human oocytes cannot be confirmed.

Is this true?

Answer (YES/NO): NO